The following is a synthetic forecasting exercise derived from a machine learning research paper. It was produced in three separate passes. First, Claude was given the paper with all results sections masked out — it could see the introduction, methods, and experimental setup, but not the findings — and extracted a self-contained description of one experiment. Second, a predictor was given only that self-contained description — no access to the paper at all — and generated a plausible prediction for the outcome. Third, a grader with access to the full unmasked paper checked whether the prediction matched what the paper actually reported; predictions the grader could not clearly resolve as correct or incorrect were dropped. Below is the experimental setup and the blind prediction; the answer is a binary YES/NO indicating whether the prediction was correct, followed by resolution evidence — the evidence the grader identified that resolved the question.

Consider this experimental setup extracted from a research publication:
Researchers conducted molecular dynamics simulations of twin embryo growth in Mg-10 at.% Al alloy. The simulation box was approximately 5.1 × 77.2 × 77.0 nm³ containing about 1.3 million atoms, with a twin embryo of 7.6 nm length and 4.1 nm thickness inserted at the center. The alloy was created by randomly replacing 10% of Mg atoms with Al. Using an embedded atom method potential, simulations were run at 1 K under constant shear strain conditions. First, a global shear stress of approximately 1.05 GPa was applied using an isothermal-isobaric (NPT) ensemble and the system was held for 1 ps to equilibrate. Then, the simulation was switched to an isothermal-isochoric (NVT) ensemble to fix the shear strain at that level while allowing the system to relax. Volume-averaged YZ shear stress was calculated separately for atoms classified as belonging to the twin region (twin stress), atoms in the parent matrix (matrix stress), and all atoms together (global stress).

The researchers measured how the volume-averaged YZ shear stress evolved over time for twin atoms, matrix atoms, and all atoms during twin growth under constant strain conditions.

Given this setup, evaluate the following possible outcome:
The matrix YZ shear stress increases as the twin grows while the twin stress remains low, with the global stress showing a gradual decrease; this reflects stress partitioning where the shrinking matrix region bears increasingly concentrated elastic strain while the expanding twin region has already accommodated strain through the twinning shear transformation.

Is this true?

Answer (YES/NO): NO